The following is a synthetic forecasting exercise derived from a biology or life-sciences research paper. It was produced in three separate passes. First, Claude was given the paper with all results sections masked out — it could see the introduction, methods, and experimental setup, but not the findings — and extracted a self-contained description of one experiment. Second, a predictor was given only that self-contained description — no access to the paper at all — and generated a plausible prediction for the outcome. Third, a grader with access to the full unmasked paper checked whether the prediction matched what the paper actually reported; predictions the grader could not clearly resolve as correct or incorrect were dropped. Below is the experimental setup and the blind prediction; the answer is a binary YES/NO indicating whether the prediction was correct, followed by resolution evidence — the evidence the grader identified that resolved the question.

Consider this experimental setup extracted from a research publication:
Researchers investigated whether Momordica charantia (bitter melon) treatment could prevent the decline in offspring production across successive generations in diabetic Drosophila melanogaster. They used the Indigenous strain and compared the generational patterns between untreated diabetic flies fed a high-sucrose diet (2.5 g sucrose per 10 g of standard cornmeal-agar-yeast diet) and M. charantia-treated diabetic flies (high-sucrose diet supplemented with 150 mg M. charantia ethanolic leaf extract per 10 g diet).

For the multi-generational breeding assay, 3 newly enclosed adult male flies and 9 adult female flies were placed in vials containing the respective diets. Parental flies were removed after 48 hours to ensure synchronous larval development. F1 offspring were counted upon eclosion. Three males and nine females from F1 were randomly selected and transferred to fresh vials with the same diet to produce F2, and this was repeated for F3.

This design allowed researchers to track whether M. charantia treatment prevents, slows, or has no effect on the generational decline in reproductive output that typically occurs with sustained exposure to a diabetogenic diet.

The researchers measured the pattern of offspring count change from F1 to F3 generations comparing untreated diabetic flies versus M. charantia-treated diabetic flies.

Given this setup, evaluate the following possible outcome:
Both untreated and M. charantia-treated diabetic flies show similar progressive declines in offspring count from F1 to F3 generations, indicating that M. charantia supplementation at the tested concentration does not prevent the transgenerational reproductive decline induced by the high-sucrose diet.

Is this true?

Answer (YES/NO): NO